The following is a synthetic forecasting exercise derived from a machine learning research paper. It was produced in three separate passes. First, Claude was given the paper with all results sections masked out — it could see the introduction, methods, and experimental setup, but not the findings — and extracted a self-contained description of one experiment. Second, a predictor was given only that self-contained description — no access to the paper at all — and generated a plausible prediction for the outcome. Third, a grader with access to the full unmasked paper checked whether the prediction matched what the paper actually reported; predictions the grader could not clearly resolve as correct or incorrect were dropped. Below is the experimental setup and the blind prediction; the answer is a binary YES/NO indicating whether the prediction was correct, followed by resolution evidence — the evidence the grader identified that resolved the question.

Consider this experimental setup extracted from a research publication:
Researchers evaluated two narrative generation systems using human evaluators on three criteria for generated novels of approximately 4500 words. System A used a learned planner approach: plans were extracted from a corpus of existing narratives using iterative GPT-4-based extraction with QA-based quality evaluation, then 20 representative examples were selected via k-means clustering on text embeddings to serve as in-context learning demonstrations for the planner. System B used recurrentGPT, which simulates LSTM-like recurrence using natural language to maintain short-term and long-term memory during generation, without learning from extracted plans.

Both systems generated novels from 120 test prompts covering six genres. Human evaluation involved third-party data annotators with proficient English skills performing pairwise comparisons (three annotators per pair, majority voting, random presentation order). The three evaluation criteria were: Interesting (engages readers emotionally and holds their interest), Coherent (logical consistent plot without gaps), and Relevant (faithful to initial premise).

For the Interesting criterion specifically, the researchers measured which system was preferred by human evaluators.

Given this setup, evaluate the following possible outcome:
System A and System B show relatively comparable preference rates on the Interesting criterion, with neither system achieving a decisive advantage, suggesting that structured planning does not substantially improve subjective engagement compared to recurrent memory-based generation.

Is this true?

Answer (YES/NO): YES